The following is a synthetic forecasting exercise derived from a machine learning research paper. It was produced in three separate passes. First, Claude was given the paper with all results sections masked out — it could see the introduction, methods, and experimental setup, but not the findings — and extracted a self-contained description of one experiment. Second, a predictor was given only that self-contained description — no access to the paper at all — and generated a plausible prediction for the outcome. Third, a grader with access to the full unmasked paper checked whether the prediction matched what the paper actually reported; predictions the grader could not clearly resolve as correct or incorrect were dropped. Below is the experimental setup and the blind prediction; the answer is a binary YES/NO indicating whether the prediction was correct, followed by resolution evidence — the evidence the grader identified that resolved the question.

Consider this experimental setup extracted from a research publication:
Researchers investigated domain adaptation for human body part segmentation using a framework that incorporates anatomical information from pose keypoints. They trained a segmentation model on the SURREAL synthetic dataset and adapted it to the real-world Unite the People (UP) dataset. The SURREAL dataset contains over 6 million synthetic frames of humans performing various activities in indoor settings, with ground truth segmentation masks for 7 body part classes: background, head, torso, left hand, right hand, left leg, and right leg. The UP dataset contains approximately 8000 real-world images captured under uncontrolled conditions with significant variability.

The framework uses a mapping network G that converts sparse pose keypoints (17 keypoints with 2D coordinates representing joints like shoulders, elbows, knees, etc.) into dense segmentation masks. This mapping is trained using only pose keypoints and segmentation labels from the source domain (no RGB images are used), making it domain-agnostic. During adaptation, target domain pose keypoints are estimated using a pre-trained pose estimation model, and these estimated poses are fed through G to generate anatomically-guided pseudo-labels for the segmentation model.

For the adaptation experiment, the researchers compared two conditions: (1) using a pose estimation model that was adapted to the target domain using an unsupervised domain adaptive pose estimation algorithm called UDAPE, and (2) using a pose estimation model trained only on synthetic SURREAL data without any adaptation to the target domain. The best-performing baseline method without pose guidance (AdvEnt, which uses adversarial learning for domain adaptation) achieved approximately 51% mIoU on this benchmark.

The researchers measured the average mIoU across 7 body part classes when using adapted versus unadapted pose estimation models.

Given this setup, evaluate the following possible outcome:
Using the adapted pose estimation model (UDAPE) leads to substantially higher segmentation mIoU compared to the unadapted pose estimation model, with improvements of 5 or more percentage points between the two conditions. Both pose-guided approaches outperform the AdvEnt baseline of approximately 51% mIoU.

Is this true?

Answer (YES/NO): YES